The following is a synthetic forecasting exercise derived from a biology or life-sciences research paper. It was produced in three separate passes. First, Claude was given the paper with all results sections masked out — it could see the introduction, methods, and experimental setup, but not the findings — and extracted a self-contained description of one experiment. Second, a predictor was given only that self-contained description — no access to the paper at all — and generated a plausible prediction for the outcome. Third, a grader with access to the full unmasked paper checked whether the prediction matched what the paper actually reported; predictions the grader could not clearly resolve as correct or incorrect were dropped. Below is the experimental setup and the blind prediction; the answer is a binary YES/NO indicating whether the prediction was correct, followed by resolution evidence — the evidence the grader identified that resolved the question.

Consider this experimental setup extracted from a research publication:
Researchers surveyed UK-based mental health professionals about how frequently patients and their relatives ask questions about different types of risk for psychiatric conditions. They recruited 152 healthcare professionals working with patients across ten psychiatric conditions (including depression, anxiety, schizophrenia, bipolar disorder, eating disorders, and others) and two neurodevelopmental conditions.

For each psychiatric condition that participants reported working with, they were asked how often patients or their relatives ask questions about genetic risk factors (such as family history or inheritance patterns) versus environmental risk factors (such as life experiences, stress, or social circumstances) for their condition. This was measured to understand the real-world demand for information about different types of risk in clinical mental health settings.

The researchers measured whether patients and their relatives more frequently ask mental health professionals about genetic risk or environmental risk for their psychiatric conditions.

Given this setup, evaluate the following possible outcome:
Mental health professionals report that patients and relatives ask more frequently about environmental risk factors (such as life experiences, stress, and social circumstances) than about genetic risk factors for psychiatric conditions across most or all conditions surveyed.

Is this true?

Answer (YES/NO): YES